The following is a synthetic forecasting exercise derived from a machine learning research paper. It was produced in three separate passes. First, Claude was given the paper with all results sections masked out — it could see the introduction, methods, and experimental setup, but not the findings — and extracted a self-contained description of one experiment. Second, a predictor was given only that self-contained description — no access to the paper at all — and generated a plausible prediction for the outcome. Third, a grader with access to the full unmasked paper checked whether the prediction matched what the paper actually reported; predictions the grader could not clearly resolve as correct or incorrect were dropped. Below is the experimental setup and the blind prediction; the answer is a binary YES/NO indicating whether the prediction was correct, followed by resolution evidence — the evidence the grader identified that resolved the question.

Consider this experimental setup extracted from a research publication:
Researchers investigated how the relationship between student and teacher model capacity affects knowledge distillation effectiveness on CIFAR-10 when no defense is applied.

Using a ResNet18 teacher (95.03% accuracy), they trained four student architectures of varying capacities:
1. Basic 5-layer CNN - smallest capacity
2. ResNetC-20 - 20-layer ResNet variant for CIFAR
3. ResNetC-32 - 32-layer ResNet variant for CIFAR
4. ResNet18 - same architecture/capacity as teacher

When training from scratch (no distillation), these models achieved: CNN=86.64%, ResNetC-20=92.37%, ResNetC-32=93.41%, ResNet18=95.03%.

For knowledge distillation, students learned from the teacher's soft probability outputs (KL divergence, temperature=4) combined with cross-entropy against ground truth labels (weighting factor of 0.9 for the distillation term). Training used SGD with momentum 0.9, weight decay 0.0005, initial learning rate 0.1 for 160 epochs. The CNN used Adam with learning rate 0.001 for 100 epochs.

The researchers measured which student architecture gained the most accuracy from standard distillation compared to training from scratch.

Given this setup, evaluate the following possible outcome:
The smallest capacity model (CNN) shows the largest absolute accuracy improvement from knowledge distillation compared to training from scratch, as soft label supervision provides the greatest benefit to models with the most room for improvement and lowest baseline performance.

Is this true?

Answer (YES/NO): YES